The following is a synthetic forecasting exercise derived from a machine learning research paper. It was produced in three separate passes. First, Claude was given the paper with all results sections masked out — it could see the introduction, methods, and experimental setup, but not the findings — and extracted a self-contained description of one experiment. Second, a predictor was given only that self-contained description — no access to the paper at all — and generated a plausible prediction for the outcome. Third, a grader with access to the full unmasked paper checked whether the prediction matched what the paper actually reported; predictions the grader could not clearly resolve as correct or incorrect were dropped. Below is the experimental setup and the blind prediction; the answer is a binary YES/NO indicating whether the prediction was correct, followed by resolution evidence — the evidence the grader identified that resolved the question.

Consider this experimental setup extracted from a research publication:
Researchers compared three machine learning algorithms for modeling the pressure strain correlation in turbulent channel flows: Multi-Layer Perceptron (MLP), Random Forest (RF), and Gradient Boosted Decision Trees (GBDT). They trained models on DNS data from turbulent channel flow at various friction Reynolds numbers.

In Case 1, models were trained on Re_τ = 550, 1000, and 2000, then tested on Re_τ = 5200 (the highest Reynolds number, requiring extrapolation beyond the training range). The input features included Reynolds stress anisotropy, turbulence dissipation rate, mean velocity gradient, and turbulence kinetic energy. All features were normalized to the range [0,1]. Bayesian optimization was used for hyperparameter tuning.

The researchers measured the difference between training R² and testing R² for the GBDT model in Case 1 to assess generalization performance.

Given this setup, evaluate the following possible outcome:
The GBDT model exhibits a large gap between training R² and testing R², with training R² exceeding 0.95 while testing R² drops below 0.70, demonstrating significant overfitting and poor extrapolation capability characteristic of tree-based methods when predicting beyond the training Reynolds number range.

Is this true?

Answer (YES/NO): NO